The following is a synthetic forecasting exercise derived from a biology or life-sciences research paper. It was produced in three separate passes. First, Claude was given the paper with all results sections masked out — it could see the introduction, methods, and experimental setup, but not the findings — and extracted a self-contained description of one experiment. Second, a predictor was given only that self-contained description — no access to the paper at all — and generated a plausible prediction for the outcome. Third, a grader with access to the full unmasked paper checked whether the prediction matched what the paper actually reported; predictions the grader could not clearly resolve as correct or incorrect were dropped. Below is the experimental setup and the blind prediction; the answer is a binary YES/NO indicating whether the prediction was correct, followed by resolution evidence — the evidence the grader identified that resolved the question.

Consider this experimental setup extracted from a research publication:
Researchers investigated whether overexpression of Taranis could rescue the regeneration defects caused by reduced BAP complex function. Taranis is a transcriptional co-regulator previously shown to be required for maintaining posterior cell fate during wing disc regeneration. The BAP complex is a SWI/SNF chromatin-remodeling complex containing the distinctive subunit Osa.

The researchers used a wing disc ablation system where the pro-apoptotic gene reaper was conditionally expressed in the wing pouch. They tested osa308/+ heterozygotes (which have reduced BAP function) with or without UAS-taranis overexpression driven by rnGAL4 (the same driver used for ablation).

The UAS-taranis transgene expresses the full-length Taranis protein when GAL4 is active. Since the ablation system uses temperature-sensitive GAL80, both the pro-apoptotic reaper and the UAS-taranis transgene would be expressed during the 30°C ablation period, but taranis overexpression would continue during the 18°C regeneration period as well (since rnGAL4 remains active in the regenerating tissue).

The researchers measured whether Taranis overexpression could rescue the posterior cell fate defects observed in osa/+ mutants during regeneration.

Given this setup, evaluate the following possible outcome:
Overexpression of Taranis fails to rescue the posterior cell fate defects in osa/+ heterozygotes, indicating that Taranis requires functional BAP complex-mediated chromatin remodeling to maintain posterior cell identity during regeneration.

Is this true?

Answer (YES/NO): NO